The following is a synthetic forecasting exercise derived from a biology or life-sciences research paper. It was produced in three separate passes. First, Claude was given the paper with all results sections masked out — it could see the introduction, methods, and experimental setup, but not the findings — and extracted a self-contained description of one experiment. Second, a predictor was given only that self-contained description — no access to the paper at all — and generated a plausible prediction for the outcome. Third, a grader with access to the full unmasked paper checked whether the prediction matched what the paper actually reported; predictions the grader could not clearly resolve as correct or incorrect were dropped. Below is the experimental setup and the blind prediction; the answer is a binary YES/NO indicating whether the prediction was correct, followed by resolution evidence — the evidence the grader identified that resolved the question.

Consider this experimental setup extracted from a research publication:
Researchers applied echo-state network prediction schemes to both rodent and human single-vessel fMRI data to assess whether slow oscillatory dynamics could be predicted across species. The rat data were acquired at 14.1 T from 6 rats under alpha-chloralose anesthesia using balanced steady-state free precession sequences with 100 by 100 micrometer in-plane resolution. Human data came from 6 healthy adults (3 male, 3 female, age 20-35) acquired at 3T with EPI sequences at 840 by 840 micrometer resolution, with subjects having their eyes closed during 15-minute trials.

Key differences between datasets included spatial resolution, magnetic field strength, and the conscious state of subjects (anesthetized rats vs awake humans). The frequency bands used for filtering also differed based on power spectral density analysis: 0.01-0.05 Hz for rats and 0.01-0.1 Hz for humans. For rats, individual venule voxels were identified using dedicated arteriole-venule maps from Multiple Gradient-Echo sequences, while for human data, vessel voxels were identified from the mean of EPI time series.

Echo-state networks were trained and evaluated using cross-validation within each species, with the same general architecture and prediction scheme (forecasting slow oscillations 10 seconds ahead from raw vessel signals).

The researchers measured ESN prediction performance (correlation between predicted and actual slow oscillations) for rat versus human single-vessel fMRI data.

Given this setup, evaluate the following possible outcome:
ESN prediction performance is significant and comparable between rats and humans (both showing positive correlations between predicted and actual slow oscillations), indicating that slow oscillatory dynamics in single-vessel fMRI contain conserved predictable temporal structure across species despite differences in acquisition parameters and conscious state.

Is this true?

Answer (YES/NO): YES